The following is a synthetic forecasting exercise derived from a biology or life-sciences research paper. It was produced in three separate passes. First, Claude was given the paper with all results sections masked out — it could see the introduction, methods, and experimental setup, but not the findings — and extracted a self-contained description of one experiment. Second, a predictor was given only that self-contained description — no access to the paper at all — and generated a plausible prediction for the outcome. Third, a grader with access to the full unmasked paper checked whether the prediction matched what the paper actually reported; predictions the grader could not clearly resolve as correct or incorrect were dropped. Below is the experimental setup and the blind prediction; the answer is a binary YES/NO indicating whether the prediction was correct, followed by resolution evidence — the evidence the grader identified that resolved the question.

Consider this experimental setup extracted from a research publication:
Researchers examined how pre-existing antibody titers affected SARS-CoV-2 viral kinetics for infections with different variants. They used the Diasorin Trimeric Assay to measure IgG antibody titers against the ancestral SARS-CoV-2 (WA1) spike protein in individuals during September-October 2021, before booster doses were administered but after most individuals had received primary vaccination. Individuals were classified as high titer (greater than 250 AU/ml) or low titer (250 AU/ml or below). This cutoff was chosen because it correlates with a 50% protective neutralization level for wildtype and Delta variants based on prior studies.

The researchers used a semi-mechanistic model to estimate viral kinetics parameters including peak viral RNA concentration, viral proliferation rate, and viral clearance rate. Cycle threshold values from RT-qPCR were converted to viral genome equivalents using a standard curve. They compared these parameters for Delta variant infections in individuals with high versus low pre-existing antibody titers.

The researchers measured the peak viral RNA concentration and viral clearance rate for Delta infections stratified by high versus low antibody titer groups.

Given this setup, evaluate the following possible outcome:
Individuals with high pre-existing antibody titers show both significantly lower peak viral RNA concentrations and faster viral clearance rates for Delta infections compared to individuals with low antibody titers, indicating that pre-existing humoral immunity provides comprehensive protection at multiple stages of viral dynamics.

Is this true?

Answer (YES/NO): YES